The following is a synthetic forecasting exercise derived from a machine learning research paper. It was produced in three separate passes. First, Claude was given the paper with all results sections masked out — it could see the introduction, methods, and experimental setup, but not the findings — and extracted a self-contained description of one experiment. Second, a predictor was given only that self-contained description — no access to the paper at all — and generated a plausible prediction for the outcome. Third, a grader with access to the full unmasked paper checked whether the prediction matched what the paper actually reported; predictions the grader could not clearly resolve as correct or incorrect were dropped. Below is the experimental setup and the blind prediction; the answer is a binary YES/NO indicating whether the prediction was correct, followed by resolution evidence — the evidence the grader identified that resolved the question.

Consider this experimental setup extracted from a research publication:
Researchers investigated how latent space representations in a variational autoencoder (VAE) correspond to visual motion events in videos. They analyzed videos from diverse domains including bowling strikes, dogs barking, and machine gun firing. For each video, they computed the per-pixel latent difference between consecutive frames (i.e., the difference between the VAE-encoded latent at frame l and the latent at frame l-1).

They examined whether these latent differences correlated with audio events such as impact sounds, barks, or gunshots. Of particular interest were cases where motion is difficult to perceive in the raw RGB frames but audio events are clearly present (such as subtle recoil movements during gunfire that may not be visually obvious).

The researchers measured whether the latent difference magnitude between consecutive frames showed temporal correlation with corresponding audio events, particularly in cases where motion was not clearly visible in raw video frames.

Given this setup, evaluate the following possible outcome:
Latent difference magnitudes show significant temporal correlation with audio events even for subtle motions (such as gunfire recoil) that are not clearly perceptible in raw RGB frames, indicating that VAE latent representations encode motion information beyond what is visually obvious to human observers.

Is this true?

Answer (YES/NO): YES